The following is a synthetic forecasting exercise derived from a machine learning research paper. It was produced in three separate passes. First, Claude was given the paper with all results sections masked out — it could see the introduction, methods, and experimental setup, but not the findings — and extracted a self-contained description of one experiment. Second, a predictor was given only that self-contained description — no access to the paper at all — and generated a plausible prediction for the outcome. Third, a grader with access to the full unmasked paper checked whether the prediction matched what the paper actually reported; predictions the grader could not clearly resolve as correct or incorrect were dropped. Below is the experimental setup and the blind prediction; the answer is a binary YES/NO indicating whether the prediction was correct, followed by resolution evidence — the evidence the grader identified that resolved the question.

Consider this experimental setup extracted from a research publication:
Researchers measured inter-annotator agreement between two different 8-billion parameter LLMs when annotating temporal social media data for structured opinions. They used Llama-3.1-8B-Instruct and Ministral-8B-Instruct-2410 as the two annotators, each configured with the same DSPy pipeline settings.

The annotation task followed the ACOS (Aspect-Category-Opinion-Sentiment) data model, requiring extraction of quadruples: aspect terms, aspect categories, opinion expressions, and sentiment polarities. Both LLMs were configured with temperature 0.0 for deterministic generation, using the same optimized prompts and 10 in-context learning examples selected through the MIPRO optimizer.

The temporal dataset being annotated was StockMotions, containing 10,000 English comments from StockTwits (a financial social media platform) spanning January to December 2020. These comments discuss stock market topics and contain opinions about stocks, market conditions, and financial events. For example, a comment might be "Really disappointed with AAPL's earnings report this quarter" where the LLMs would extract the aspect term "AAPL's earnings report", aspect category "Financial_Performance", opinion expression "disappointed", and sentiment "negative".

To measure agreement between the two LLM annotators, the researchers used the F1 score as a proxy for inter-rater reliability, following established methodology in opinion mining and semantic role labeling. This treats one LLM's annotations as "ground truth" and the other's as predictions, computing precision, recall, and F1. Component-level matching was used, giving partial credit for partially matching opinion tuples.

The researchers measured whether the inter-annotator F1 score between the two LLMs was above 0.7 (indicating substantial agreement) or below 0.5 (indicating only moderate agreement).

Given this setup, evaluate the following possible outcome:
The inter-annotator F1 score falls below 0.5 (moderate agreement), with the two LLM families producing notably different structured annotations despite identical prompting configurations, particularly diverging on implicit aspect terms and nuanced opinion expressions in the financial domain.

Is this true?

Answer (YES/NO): YES